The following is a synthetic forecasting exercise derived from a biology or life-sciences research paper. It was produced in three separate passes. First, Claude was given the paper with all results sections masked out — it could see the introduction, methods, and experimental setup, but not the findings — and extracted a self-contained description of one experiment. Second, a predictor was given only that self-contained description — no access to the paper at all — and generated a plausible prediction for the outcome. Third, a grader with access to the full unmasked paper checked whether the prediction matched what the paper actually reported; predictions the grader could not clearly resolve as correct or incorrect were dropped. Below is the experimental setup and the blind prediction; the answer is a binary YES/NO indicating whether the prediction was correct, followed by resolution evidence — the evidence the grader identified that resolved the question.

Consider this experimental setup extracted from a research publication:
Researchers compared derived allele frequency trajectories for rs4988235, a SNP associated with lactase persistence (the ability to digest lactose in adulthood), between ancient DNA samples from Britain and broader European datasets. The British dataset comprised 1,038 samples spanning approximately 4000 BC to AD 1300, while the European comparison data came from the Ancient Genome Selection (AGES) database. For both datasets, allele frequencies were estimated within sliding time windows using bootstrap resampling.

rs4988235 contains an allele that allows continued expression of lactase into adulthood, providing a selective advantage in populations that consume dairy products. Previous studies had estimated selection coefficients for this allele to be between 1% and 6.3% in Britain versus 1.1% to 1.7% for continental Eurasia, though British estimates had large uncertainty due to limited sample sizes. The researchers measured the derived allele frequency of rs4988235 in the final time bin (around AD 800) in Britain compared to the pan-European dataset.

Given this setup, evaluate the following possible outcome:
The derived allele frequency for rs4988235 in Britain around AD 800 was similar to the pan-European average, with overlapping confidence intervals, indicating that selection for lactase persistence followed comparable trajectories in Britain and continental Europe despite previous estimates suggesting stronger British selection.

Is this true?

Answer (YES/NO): NO